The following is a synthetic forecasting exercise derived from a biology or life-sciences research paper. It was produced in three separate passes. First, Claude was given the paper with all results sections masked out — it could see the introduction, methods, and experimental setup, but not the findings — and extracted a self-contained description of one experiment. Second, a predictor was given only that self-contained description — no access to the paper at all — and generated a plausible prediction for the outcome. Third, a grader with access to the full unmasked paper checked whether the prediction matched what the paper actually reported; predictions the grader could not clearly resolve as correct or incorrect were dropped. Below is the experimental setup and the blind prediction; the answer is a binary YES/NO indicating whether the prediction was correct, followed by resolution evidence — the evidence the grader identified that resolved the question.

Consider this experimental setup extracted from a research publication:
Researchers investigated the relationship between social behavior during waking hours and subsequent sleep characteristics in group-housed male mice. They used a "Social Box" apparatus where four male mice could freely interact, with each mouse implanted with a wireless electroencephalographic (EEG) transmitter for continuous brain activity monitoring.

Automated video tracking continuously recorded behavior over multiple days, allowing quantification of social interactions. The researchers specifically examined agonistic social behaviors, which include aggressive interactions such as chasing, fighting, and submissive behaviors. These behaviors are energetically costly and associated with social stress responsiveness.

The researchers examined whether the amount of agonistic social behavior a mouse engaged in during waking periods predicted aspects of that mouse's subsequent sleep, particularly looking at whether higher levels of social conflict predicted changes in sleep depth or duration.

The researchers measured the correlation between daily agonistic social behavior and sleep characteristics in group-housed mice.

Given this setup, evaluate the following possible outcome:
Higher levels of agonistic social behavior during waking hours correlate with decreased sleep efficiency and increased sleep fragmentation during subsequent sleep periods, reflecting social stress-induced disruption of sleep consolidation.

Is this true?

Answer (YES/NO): YES